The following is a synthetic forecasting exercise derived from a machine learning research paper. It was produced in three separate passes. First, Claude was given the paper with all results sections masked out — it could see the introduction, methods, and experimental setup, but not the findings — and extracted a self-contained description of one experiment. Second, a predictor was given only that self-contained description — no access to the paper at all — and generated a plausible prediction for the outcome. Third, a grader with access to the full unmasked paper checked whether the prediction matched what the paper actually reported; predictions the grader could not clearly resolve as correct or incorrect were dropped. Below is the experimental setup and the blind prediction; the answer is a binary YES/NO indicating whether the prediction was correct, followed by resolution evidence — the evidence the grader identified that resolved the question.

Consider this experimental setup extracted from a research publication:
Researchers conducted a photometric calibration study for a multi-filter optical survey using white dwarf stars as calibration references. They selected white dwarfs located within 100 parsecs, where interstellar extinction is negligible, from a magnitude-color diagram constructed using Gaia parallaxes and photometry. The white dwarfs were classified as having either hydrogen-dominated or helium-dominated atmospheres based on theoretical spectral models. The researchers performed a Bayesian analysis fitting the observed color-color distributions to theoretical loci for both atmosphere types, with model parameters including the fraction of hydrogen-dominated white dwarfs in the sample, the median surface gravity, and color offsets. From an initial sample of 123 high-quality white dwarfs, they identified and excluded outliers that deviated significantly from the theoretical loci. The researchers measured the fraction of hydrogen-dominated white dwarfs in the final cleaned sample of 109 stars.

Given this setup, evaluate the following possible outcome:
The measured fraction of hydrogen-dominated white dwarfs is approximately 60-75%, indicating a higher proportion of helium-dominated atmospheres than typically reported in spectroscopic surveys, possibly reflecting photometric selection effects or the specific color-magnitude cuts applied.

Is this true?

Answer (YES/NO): NO